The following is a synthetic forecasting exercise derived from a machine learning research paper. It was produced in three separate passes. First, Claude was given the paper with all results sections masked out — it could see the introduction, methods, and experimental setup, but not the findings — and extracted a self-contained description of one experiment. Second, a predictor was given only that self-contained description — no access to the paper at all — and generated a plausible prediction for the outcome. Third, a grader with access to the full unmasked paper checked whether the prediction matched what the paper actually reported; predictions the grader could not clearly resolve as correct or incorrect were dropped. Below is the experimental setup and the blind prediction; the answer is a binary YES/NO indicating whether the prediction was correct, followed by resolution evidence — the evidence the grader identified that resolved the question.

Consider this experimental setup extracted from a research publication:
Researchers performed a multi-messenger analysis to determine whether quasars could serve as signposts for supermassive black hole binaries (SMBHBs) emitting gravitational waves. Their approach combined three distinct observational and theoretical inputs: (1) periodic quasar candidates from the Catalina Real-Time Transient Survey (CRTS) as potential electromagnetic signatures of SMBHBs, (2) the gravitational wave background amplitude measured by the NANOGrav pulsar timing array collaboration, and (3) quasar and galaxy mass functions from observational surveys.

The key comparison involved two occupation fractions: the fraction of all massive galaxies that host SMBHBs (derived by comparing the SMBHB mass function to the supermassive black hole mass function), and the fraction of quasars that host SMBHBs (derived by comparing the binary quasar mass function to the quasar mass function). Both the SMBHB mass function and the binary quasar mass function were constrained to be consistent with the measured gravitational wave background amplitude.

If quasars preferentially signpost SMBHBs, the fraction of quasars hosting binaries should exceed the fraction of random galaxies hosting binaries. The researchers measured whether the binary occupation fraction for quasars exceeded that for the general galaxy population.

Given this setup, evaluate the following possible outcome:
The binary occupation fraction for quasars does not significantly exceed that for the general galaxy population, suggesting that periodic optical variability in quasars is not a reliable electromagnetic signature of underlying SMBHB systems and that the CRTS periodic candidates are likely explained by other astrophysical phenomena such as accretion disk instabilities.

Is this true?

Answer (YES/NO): NO